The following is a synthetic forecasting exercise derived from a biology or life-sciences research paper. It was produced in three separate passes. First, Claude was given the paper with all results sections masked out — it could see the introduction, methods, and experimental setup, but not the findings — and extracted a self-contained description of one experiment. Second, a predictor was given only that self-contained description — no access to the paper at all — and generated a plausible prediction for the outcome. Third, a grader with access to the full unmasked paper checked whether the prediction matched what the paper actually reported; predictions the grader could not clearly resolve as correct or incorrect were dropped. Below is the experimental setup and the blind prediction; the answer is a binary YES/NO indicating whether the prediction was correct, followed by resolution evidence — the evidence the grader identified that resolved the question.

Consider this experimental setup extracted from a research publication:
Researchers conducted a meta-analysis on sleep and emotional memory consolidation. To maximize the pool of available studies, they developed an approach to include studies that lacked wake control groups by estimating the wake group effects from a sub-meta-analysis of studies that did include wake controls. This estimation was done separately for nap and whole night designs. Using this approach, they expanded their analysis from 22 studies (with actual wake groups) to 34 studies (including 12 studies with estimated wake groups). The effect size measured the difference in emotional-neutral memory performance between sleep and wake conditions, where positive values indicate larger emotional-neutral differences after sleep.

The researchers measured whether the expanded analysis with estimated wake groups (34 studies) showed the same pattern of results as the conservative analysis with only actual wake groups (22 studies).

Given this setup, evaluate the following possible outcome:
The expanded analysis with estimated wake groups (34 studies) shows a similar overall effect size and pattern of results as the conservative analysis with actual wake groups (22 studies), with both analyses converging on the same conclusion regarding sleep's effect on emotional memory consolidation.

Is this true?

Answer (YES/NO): NO